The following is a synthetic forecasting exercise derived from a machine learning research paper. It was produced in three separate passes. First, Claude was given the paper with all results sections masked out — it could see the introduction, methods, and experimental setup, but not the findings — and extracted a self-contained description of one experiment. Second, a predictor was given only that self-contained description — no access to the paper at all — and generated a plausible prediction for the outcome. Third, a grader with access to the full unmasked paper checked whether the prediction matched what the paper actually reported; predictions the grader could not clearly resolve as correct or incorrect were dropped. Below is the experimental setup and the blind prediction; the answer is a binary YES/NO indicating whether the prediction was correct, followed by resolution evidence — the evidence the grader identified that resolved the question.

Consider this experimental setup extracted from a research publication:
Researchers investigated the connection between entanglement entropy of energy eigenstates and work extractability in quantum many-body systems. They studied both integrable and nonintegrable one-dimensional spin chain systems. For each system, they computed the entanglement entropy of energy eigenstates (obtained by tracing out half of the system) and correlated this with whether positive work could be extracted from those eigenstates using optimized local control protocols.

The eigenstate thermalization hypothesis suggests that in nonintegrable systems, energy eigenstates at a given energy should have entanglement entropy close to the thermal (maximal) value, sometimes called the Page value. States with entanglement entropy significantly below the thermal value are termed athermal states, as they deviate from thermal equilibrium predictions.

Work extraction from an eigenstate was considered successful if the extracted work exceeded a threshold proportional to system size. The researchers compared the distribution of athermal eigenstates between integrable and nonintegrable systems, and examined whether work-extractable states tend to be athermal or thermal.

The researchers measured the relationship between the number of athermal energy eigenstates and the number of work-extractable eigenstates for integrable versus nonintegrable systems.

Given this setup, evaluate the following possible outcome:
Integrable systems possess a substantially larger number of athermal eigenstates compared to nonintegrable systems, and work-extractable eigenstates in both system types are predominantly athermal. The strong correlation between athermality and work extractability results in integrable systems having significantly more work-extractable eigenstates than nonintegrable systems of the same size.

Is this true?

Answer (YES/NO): NO